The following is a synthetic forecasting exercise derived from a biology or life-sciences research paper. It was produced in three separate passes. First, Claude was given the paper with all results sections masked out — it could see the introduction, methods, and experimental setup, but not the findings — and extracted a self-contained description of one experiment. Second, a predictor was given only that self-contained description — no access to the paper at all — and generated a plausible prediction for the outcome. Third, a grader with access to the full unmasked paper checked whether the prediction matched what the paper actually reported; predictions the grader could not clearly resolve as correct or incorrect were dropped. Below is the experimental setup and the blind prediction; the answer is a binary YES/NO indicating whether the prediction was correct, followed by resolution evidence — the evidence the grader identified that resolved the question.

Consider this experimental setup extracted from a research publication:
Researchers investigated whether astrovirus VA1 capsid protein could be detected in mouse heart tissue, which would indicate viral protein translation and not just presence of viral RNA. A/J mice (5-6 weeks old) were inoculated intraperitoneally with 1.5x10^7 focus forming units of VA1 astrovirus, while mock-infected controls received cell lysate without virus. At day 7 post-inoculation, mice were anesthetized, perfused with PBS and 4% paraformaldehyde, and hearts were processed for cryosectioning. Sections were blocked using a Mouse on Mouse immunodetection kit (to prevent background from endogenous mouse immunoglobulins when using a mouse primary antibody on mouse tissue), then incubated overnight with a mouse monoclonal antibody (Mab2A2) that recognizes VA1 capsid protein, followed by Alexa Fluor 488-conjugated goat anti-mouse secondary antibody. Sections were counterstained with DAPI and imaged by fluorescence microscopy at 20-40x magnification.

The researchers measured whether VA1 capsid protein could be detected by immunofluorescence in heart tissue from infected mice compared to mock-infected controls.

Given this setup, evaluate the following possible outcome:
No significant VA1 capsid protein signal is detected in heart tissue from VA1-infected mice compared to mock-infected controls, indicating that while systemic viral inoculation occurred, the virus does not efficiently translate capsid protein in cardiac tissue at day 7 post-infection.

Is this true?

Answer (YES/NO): NO